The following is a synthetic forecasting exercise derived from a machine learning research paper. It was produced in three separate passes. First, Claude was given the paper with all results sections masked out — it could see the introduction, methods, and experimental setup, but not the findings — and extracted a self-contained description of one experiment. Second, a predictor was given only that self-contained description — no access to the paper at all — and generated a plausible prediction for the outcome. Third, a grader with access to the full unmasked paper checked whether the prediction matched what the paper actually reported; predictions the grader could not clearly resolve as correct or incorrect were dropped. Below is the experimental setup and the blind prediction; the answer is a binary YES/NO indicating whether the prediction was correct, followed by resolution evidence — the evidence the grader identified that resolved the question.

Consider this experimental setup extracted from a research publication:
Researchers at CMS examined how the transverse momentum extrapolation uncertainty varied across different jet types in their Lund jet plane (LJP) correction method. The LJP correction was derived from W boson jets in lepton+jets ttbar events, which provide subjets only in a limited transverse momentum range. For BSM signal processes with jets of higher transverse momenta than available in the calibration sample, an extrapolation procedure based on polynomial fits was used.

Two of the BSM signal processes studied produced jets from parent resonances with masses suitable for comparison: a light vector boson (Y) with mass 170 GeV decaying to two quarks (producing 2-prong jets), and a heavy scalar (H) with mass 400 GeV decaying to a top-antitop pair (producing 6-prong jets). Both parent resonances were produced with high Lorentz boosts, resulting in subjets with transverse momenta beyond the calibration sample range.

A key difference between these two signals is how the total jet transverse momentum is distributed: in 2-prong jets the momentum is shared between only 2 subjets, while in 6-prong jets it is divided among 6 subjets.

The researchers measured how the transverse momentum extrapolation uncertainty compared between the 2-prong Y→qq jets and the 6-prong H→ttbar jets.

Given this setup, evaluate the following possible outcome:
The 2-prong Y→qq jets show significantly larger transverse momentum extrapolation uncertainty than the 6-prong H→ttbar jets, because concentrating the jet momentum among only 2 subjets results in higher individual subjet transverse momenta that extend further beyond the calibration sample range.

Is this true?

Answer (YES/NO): YES